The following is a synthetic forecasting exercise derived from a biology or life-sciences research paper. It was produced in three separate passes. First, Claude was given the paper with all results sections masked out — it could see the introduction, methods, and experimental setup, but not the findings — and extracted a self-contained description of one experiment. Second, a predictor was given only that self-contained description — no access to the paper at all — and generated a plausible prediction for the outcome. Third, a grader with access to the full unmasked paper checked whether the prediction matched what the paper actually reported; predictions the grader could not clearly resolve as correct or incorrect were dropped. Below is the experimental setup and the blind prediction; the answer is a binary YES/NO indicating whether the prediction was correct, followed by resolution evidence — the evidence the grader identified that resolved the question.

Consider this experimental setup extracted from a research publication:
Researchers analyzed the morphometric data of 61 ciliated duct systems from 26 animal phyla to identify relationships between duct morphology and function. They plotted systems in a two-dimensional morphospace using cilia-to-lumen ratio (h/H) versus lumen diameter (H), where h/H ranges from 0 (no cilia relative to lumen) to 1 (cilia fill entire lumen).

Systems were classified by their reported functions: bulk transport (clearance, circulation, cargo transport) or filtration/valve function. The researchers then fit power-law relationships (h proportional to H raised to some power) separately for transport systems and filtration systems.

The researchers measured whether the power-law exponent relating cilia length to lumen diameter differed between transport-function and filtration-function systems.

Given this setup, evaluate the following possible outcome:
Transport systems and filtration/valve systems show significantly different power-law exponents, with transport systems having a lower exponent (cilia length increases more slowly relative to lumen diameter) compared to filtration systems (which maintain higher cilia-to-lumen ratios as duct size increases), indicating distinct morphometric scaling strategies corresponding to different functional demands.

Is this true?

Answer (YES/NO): YES